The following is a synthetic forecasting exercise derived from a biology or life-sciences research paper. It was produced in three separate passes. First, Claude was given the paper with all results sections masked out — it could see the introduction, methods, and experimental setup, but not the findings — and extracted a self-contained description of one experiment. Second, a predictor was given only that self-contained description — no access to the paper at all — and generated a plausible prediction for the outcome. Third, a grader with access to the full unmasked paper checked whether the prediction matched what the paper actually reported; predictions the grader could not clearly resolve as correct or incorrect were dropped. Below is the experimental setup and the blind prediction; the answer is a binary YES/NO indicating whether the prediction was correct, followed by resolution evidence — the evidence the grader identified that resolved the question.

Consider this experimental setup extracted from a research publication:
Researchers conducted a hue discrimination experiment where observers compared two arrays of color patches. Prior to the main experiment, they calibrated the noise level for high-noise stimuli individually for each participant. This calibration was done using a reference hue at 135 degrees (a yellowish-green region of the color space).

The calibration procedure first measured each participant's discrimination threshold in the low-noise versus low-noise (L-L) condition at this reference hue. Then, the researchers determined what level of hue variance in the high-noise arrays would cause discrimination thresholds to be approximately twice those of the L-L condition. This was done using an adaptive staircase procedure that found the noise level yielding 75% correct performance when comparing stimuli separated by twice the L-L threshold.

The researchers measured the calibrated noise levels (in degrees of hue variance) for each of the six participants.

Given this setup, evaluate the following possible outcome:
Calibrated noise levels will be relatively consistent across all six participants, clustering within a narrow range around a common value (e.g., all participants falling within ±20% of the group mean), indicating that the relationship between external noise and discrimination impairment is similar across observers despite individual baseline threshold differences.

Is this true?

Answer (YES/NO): YES